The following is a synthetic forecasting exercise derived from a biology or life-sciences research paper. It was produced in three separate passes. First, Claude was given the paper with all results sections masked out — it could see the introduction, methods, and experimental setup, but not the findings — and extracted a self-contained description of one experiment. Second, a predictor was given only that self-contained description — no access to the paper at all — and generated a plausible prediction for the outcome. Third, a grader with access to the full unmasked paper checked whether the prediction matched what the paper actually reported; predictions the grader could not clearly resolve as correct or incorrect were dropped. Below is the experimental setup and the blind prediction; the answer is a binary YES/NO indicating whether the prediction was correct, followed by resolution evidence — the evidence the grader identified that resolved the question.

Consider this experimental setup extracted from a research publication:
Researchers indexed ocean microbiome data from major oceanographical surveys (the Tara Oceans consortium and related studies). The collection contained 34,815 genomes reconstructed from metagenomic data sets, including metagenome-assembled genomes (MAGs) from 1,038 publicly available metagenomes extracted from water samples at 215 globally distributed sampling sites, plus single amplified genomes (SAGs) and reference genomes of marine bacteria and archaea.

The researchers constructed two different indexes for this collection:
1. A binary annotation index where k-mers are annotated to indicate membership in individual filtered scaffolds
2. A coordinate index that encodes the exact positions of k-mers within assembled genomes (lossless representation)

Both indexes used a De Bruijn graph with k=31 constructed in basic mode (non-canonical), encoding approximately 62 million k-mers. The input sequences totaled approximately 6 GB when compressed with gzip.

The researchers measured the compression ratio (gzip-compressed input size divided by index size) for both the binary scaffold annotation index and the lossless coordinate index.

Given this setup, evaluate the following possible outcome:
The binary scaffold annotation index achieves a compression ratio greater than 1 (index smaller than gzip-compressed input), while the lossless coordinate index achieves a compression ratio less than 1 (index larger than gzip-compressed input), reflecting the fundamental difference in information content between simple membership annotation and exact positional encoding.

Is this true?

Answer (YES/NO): NO